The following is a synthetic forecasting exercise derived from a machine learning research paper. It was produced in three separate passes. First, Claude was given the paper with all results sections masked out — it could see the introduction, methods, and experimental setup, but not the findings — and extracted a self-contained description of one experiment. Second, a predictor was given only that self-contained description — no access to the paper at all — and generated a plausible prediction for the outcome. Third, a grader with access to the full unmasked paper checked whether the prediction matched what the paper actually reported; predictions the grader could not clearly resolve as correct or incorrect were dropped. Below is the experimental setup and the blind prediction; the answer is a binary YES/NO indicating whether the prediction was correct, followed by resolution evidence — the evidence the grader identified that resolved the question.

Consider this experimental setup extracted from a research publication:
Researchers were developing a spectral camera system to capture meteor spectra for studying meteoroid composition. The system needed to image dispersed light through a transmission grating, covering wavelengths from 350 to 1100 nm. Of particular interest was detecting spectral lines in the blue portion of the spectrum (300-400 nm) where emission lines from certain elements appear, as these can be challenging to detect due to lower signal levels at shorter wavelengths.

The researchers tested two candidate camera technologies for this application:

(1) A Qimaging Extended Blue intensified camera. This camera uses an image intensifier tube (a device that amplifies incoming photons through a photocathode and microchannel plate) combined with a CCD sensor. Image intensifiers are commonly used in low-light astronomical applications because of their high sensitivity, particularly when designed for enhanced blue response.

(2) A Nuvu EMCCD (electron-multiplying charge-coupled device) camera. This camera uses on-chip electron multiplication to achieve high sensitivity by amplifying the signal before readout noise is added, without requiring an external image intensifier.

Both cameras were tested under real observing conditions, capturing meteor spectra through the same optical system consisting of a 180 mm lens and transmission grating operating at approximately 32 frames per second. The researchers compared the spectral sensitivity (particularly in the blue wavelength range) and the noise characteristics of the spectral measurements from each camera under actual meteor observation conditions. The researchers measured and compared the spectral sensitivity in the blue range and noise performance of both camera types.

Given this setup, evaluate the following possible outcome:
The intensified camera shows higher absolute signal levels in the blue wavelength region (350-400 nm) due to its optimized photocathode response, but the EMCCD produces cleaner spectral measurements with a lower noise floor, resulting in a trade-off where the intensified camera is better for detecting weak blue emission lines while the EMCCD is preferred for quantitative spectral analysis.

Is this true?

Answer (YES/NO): NO